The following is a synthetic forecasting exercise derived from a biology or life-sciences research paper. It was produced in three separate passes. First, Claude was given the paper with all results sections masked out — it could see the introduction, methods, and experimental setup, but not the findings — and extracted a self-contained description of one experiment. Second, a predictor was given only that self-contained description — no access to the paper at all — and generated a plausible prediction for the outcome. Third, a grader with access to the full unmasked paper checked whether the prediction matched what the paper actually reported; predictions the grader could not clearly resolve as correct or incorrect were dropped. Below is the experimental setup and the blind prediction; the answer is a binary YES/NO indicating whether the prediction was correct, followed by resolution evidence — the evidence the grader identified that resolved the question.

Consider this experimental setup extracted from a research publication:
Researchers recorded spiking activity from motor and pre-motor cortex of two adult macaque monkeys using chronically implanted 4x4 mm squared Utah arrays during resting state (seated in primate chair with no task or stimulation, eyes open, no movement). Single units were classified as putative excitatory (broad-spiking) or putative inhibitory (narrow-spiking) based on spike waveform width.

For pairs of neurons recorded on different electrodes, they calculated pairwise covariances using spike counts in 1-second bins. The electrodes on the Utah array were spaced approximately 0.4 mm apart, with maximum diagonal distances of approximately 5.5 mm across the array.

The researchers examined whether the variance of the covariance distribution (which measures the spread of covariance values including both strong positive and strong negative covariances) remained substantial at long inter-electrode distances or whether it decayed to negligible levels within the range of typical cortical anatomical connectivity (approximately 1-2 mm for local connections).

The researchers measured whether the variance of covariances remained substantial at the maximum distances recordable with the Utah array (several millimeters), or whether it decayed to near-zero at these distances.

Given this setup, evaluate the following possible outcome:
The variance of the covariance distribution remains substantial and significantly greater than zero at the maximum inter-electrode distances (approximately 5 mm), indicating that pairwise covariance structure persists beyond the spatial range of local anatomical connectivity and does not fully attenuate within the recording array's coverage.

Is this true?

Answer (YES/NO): YES